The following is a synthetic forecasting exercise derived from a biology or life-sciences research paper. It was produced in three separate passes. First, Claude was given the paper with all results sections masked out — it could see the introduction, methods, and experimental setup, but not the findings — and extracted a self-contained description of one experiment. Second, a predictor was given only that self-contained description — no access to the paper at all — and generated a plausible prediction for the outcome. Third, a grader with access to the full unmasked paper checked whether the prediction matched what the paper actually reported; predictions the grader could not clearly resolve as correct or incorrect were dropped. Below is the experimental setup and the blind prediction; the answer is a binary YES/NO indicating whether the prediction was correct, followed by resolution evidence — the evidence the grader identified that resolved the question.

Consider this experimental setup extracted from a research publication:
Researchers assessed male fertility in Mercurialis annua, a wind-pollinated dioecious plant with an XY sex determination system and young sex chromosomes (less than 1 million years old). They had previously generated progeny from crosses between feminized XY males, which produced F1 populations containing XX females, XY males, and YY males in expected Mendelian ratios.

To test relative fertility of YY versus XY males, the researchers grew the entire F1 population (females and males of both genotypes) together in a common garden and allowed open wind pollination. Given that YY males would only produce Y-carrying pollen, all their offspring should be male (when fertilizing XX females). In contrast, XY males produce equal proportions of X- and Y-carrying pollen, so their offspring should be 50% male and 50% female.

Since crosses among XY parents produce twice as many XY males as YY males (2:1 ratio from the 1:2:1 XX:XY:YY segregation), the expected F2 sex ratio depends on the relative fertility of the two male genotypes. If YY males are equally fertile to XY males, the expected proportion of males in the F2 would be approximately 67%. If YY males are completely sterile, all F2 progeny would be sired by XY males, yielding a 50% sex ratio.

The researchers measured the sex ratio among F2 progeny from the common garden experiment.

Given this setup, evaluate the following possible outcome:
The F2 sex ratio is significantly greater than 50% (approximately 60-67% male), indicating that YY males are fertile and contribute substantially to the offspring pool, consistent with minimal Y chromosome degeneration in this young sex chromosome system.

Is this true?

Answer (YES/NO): NO